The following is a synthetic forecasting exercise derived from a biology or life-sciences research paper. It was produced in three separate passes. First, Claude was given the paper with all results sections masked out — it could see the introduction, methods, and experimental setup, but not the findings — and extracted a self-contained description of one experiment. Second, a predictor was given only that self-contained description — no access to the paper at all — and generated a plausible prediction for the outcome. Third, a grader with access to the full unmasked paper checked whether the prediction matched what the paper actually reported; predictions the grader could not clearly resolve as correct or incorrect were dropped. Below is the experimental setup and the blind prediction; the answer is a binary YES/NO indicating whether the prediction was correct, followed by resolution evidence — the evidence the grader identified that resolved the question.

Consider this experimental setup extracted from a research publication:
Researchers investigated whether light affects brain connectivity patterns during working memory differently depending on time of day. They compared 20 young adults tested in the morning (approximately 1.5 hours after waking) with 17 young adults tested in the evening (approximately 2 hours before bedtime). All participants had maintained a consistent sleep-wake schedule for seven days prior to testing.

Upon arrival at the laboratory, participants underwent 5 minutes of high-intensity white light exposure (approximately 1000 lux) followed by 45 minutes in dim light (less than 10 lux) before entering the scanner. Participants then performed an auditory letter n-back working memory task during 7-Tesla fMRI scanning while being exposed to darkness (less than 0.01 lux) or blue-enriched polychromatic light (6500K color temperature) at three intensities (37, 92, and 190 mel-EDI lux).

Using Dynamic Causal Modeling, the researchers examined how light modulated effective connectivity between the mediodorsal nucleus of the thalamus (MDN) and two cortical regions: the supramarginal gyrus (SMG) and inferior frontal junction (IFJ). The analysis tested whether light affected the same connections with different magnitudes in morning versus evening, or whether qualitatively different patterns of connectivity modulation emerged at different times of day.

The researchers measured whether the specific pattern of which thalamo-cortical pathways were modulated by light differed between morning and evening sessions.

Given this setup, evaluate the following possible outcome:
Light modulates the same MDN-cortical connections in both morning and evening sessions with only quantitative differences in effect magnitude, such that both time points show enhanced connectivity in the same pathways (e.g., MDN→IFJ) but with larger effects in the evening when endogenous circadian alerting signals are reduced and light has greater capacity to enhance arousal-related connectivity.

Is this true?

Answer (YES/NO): NO